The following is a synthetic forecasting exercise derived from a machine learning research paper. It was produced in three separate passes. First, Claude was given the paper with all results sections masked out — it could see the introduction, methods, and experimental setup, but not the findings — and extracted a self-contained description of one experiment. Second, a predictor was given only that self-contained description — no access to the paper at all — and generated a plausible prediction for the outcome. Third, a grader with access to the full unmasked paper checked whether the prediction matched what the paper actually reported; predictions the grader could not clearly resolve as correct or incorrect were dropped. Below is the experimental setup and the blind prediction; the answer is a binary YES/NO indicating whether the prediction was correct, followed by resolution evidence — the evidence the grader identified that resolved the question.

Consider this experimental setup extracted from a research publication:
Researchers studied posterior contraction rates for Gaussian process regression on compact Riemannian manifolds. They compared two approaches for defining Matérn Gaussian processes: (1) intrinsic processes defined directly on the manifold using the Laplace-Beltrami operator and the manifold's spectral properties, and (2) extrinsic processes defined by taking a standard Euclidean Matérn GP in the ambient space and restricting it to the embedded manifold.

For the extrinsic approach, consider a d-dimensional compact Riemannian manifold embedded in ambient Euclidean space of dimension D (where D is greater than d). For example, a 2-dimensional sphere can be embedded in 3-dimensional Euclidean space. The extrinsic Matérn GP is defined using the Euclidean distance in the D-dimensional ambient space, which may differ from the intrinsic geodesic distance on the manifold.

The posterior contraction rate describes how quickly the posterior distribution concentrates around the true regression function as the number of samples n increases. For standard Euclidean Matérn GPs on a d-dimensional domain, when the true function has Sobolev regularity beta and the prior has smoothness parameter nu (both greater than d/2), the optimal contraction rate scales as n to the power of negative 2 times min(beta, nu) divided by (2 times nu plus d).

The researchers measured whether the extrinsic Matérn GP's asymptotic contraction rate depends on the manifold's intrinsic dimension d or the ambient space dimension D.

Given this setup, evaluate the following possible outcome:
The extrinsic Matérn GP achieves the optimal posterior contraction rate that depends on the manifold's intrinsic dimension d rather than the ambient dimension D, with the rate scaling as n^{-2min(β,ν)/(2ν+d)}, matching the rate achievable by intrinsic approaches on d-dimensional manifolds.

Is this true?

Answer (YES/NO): YES